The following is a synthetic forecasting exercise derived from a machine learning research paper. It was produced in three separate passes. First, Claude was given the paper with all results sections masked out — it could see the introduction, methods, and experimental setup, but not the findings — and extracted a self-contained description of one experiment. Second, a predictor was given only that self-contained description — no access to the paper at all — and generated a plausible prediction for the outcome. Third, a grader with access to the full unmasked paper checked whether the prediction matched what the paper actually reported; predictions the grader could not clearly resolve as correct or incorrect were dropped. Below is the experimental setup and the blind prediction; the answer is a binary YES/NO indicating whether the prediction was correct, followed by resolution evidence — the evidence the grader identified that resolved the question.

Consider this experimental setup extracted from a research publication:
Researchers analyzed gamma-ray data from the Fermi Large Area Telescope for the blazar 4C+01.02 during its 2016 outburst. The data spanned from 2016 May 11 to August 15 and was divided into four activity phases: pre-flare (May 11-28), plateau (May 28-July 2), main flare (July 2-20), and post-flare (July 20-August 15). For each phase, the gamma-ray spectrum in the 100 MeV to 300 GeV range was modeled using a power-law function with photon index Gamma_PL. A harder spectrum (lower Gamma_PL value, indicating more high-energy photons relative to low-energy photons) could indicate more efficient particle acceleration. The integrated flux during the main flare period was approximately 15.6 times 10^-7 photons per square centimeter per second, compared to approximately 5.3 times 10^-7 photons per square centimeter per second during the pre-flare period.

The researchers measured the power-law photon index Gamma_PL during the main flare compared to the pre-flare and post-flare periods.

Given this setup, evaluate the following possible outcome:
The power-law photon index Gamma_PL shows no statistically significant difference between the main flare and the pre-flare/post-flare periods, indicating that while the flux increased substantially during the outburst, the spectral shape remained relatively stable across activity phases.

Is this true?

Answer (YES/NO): NO